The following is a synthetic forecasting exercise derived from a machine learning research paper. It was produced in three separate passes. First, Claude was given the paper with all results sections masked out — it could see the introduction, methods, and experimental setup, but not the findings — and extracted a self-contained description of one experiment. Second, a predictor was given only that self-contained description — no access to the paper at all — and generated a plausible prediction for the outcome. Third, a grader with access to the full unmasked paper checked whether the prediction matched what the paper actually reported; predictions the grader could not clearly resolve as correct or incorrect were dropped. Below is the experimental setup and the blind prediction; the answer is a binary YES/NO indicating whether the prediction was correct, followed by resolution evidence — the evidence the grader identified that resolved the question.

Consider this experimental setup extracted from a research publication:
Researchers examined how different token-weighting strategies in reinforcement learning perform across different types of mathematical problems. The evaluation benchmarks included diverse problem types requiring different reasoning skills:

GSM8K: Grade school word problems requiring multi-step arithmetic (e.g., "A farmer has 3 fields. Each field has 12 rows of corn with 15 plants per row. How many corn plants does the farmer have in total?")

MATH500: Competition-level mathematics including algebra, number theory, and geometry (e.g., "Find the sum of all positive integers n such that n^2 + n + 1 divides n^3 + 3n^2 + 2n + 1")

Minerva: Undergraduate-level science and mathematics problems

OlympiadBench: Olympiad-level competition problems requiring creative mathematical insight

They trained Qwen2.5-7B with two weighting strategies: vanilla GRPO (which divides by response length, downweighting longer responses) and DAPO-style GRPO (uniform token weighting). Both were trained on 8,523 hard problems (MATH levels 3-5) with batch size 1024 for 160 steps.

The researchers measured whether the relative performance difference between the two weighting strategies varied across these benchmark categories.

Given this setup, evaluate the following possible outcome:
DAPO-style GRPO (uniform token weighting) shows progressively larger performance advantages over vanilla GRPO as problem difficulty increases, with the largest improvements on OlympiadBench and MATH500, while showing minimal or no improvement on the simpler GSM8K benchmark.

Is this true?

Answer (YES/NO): NO